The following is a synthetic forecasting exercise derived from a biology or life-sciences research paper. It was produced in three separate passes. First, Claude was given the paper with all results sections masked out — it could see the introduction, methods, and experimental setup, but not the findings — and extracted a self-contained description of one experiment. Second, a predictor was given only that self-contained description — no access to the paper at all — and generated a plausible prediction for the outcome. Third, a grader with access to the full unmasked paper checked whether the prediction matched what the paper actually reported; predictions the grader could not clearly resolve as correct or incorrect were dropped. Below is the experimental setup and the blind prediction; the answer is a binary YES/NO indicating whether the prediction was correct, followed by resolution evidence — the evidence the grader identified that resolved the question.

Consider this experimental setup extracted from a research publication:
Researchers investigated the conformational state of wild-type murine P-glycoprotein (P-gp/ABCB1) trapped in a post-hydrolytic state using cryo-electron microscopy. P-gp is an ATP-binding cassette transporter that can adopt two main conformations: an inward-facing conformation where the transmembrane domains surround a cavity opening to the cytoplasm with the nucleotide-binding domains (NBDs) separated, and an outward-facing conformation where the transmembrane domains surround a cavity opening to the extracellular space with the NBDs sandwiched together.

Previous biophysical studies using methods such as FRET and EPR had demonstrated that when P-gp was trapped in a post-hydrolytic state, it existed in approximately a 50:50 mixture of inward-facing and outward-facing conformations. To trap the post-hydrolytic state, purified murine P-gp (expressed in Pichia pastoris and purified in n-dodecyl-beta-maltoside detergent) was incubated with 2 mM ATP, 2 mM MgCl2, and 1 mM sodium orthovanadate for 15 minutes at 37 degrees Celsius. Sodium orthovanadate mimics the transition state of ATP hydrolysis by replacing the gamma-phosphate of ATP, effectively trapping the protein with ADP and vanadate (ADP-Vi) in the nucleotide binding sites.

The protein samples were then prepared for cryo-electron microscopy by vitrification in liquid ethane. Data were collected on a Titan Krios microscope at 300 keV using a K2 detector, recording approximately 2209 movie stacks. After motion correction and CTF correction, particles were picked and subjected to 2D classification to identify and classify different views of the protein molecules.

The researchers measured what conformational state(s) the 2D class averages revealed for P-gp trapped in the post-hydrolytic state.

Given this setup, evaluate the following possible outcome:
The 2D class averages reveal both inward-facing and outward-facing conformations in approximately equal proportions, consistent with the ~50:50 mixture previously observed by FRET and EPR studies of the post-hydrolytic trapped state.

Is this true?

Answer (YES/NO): NO